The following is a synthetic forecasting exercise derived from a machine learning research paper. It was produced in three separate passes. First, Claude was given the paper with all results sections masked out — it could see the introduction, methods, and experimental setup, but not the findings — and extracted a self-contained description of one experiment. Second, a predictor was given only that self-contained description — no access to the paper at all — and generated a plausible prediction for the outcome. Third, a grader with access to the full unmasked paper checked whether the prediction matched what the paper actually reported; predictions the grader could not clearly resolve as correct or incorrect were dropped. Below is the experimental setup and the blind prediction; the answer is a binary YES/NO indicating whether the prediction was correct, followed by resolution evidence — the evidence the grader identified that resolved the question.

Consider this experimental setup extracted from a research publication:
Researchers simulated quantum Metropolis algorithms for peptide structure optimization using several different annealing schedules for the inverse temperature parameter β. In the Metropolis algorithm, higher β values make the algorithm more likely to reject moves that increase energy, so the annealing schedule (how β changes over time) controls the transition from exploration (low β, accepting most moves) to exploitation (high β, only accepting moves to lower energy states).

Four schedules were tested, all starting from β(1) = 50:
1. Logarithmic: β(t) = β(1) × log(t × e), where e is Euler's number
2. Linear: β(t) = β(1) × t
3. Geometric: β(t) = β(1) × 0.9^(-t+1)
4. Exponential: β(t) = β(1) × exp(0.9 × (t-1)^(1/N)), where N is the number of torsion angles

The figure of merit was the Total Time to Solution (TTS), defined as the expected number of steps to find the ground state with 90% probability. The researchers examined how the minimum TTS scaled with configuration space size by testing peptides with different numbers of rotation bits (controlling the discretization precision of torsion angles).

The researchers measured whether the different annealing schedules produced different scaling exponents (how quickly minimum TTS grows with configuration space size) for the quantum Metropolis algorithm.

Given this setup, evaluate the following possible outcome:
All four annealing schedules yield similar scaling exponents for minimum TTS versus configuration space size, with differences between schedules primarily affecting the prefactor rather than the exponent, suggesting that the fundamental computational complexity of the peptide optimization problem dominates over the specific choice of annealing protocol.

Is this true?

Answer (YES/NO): NO